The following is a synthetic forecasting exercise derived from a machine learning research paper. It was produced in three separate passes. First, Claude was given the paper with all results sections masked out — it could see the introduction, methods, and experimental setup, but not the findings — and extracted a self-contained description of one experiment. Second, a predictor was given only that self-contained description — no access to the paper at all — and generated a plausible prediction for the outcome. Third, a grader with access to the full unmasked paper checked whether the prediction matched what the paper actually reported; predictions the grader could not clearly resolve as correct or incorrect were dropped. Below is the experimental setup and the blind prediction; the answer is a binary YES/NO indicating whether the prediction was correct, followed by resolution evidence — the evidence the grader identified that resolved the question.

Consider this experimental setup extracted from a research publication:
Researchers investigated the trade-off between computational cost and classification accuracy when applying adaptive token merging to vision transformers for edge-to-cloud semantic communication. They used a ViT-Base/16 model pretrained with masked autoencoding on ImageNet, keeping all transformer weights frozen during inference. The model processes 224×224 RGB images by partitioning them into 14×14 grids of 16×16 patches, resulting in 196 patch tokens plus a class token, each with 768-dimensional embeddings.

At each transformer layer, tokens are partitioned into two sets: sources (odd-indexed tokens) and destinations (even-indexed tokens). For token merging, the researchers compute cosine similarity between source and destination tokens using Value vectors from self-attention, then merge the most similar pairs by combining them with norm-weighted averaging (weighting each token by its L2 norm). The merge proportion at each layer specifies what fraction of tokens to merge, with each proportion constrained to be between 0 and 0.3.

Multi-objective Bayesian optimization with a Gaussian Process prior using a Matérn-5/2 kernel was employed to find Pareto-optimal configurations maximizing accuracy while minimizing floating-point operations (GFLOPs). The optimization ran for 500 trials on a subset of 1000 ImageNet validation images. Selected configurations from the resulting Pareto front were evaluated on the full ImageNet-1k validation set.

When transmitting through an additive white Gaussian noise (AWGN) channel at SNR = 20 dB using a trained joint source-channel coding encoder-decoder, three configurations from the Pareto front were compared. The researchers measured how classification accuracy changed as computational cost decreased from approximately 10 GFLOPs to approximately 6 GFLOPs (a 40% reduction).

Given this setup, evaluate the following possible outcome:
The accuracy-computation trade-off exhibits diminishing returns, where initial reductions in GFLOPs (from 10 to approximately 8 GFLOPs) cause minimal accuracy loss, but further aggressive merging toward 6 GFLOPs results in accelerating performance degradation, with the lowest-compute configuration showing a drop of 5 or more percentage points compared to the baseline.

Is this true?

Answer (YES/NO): NO